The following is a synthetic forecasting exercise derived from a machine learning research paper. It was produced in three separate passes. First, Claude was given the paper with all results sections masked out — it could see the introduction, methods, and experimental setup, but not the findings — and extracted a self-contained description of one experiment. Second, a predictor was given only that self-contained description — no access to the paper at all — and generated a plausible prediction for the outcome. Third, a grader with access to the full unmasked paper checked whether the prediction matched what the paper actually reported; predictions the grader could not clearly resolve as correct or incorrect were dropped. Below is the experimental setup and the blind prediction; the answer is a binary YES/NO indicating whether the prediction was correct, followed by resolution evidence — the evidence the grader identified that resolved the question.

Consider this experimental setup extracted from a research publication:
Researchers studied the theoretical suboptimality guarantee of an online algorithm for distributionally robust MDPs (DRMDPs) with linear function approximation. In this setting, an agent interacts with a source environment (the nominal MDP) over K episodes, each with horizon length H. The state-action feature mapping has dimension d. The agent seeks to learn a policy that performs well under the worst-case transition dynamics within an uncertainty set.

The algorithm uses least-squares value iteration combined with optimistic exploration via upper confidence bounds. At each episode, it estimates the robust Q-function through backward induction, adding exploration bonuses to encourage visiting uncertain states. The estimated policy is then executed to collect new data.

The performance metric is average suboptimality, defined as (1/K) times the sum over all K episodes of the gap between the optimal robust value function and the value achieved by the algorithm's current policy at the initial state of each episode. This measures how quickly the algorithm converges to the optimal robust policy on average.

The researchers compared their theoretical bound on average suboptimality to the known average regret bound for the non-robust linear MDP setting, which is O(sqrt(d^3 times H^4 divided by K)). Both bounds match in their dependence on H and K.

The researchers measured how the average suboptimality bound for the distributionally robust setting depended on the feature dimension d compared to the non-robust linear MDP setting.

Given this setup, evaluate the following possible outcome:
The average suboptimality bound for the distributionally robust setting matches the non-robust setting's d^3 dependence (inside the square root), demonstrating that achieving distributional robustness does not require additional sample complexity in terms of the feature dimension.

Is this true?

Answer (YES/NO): NO